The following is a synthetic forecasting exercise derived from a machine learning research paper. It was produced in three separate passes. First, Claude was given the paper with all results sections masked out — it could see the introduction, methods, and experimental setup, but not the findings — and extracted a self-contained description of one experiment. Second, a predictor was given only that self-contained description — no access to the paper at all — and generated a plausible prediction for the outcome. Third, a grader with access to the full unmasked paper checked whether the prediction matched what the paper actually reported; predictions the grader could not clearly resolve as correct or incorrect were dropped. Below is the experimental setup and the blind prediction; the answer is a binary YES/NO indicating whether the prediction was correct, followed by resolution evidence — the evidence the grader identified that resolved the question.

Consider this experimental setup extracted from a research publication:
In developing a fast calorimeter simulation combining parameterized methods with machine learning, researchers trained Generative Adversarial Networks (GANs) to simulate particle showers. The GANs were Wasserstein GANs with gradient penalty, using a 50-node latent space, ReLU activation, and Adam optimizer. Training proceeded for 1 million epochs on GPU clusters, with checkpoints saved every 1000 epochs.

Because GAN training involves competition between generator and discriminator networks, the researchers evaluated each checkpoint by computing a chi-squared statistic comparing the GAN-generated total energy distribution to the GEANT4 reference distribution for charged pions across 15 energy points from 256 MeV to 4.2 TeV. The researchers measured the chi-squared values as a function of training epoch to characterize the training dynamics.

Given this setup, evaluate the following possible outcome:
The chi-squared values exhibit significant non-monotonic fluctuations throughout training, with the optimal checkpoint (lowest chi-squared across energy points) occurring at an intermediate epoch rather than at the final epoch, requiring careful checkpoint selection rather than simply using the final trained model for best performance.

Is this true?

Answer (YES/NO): YES